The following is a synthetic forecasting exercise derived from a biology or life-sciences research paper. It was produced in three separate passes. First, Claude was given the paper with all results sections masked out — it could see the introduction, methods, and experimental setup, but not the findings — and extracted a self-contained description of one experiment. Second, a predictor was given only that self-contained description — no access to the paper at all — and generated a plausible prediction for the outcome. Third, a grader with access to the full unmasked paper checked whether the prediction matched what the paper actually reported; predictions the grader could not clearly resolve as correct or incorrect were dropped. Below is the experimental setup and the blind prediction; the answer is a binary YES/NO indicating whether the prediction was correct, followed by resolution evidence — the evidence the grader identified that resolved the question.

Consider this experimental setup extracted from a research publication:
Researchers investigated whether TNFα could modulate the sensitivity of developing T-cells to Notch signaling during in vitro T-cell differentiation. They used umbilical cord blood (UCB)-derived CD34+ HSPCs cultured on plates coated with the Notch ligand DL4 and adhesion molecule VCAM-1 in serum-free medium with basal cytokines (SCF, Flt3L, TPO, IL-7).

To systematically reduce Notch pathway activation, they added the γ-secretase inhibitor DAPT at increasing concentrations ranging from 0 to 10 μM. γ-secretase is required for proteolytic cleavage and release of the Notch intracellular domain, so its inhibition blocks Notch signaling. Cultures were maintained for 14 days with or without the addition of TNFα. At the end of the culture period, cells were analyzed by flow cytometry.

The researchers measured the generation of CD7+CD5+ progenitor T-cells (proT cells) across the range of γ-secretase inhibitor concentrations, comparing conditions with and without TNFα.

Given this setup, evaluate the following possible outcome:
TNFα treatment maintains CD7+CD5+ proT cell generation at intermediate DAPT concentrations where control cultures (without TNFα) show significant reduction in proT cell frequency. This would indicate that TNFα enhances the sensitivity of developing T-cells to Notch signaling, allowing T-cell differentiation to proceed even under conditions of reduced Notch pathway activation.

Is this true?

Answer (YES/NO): YES